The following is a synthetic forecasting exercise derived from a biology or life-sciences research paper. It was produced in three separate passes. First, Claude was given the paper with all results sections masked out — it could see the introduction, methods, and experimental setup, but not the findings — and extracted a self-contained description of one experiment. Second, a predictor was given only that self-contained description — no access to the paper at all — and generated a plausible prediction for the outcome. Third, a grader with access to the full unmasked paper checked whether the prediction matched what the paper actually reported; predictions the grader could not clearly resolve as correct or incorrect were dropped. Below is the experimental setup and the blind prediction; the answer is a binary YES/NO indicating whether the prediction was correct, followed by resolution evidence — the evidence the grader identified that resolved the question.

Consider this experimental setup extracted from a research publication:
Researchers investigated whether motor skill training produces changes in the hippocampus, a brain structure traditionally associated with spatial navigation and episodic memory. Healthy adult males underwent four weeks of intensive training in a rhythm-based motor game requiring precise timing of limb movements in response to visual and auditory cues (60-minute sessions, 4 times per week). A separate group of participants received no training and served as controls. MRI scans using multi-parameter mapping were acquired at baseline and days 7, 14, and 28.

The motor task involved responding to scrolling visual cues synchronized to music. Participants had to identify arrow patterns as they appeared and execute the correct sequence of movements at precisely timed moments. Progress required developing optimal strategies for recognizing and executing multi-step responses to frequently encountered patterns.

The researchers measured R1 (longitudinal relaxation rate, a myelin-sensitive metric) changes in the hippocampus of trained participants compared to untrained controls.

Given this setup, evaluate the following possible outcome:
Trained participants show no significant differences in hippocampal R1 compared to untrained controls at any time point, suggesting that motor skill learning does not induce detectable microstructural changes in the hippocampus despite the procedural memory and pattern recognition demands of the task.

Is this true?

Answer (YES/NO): NO